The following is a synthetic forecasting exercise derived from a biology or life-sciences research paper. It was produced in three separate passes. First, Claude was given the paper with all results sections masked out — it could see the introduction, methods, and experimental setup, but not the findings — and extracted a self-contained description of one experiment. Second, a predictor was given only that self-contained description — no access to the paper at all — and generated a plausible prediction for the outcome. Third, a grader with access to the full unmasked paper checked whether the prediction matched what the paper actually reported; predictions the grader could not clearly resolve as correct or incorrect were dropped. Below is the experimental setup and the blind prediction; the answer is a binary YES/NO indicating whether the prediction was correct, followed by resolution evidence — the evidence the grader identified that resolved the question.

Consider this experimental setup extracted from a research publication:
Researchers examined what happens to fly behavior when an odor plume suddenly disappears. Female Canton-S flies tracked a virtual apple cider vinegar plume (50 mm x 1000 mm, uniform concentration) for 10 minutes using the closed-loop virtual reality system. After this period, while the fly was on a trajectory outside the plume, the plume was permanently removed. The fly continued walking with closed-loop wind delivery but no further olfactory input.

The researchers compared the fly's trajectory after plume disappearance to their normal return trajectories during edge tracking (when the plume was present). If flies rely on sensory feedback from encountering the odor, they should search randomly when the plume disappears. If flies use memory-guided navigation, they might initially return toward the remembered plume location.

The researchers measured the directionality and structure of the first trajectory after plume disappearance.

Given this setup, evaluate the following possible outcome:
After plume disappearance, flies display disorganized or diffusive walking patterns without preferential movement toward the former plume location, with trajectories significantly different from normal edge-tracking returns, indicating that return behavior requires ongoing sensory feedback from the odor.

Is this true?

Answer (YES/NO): NO